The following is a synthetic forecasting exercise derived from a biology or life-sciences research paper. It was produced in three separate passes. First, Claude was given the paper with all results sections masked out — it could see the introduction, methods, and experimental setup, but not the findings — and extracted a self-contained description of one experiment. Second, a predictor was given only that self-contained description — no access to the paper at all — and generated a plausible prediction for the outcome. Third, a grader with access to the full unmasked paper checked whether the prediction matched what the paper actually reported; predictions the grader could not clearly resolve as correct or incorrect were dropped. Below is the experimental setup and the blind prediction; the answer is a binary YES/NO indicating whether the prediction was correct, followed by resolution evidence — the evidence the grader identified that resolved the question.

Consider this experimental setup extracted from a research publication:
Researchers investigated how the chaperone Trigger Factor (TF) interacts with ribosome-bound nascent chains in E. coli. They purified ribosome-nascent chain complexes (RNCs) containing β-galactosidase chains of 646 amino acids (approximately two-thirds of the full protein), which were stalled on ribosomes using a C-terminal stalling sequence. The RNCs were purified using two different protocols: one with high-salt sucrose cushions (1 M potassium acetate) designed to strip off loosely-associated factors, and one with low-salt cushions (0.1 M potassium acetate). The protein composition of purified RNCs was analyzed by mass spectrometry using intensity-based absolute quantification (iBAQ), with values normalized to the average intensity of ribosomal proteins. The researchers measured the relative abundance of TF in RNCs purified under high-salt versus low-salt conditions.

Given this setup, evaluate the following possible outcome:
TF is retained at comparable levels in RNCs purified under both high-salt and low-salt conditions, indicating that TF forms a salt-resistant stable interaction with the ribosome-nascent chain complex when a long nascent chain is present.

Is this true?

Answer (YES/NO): YES